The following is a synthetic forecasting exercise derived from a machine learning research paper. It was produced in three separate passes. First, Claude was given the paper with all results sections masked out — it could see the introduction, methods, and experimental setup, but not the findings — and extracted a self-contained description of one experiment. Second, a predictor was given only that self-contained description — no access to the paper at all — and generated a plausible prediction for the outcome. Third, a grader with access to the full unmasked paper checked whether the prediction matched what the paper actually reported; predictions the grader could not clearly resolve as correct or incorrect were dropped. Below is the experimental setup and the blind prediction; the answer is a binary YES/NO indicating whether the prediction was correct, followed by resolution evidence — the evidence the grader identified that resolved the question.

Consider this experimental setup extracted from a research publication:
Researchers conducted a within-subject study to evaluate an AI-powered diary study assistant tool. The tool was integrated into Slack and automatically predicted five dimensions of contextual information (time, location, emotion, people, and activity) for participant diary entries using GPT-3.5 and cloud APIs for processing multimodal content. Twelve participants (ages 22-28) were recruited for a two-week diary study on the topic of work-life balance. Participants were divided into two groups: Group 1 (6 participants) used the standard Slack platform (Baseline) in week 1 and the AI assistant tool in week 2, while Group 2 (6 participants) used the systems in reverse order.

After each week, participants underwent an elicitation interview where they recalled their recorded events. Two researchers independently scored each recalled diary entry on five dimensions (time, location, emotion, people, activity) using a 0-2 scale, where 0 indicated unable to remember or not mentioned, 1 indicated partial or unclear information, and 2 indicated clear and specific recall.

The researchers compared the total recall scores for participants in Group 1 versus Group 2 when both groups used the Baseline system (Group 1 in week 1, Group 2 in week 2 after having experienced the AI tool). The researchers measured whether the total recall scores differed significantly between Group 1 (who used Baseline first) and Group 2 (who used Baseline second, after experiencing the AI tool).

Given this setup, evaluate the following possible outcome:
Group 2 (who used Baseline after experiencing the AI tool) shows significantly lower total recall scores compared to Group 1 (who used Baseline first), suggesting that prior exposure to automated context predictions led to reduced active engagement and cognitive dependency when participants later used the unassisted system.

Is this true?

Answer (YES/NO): YES